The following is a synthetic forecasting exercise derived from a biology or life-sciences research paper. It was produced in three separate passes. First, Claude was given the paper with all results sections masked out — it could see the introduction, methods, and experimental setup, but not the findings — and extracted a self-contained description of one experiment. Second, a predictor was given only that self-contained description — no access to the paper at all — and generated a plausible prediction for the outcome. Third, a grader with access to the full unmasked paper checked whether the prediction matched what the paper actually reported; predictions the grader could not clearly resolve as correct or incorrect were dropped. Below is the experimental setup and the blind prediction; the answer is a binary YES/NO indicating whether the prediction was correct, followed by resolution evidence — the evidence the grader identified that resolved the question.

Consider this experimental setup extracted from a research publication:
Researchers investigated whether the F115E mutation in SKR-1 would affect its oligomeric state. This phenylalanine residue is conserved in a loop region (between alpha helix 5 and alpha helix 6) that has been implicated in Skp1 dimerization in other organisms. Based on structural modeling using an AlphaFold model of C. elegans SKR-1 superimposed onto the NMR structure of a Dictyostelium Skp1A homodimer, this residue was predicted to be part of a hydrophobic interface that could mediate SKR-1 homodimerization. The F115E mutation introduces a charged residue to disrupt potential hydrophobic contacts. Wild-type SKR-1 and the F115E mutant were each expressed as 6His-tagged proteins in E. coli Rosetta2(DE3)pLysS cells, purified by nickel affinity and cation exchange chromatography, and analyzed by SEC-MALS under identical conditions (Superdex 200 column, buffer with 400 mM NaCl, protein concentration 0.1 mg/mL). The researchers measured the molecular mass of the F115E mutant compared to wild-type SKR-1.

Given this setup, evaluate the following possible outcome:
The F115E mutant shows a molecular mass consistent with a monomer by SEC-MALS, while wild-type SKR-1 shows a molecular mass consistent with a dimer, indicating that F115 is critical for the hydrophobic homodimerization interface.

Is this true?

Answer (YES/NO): YES